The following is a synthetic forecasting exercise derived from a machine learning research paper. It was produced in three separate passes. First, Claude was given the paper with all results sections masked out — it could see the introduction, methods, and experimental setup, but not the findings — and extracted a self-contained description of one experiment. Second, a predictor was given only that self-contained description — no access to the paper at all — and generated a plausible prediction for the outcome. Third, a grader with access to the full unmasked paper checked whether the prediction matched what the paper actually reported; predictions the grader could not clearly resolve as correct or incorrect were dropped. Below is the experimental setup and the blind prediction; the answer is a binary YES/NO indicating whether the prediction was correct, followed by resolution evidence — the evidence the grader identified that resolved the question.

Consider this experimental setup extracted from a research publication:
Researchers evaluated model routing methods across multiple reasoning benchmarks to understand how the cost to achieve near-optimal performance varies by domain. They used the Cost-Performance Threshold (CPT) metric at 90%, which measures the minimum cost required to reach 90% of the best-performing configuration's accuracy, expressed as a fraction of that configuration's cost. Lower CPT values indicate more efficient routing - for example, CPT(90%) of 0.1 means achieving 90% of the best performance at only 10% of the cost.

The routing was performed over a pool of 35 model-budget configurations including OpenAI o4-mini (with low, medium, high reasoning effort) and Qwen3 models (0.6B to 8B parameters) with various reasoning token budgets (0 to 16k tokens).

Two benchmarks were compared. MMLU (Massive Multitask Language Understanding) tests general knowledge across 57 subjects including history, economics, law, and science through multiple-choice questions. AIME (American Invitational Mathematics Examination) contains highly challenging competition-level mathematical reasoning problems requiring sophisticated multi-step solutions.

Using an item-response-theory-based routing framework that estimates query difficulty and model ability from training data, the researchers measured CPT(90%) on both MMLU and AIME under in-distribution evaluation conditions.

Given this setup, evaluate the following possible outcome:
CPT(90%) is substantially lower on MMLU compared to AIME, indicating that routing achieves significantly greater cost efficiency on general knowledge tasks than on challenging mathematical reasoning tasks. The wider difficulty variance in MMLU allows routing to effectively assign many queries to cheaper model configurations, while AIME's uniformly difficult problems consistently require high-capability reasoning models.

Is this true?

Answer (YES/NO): YES